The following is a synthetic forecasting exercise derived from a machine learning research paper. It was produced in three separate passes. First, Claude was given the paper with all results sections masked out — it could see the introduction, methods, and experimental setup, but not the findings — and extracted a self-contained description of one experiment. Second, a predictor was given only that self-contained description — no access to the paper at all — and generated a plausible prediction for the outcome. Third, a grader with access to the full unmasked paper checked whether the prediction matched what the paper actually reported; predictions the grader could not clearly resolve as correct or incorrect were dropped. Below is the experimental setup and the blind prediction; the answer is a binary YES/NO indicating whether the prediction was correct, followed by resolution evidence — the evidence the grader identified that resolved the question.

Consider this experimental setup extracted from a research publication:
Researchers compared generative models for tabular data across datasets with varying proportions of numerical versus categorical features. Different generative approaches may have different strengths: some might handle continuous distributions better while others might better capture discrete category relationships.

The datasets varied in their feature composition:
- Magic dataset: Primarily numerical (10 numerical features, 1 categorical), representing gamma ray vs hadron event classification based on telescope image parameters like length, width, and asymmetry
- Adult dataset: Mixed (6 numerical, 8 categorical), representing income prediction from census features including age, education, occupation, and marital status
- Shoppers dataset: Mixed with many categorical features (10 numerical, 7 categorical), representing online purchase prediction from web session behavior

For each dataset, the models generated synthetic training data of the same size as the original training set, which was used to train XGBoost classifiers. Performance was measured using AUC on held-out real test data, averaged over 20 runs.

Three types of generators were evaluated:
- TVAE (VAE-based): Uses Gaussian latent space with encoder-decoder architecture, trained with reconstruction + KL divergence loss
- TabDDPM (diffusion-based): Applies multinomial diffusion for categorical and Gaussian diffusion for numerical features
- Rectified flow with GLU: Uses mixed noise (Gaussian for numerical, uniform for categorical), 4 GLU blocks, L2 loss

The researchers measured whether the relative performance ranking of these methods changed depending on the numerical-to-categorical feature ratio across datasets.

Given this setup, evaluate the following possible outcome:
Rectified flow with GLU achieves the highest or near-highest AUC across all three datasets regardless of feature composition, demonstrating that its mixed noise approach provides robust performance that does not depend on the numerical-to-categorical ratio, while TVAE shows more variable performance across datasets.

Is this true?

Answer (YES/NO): NO